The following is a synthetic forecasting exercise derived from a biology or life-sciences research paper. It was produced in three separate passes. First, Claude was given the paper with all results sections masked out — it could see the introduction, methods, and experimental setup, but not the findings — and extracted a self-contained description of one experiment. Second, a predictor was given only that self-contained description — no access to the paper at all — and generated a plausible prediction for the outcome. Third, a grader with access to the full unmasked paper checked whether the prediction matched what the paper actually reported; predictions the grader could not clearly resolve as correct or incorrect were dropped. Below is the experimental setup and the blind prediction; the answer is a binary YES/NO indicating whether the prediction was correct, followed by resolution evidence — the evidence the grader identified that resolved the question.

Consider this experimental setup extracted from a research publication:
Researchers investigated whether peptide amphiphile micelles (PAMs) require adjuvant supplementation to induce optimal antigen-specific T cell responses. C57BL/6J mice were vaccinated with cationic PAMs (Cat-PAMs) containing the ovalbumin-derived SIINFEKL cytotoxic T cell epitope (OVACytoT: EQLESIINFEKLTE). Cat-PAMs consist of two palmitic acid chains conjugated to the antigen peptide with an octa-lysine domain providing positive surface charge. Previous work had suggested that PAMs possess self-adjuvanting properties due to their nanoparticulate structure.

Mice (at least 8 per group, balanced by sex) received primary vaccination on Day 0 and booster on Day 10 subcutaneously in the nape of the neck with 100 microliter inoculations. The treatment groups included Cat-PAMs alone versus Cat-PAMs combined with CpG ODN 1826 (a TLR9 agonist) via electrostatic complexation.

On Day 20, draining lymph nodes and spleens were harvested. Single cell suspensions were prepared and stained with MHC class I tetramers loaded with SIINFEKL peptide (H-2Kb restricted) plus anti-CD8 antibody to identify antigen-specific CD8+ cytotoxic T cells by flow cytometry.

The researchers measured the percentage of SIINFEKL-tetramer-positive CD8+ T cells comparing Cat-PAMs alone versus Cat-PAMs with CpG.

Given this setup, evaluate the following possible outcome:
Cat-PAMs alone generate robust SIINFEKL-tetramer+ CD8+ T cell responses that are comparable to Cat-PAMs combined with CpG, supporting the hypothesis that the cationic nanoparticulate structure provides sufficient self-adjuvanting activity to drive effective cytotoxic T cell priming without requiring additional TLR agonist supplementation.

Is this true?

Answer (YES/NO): NO